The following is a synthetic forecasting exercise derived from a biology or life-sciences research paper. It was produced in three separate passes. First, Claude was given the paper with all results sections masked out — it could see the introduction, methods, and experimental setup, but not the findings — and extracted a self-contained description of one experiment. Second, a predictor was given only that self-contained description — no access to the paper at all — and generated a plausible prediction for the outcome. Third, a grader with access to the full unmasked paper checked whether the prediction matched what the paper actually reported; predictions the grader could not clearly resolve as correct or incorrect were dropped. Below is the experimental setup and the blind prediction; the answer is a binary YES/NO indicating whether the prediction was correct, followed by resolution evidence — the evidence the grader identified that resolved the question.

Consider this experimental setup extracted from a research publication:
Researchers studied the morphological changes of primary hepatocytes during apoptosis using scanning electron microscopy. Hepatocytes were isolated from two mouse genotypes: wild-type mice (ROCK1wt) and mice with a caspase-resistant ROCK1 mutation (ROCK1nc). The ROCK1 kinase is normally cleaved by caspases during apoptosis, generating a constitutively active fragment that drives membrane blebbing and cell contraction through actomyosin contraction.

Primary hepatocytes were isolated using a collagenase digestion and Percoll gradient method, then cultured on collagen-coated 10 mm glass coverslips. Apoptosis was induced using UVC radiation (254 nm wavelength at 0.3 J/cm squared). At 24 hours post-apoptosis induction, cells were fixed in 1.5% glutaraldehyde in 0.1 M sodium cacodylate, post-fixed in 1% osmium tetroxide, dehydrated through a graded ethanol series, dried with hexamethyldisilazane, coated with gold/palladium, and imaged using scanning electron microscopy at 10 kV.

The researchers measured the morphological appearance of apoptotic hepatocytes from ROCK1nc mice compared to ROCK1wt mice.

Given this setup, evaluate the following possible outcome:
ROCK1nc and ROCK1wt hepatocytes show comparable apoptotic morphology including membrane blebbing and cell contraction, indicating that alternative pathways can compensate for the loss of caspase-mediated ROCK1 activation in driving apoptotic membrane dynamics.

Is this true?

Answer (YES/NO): NO